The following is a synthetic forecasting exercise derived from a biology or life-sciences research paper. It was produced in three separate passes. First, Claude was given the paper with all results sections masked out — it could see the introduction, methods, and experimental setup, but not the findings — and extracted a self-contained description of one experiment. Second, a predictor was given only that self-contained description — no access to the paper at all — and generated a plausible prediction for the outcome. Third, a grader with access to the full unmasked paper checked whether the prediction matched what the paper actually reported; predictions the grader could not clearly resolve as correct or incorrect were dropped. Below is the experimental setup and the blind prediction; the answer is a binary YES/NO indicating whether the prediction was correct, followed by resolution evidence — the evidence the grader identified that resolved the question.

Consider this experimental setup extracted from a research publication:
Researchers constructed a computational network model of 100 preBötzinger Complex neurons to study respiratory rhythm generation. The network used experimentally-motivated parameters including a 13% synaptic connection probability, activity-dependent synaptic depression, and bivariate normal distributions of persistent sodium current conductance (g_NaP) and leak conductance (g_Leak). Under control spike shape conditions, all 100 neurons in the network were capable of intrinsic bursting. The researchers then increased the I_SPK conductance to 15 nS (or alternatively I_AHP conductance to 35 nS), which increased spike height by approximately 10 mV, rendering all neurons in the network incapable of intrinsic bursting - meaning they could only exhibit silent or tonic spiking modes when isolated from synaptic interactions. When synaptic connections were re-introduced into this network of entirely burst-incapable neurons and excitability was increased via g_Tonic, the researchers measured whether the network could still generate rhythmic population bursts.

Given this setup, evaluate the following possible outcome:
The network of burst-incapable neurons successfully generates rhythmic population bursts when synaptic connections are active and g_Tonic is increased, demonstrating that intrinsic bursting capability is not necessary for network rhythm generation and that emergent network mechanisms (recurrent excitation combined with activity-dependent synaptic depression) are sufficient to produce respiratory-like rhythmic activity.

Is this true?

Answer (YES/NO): NO